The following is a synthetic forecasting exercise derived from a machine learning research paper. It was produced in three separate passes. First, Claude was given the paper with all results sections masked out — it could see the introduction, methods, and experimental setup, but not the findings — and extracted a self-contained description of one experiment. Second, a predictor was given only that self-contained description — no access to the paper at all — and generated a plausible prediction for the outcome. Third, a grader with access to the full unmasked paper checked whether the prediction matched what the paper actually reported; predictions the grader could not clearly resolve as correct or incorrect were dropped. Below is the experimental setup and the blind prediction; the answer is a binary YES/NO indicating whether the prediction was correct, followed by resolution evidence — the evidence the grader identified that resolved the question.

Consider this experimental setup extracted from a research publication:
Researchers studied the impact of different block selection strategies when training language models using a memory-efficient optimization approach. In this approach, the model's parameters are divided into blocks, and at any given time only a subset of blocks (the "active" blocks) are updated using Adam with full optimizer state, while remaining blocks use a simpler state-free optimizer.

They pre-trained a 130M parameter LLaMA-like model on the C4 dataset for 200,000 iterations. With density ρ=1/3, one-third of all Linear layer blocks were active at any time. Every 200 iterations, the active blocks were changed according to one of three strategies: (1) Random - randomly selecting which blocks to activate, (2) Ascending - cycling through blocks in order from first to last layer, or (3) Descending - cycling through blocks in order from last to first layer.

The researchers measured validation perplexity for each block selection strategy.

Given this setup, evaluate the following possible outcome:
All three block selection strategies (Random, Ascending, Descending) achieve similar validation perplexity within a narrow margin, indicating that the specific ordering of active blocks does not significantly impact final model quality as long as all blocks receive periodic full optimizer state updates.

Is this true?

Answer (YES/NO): YES